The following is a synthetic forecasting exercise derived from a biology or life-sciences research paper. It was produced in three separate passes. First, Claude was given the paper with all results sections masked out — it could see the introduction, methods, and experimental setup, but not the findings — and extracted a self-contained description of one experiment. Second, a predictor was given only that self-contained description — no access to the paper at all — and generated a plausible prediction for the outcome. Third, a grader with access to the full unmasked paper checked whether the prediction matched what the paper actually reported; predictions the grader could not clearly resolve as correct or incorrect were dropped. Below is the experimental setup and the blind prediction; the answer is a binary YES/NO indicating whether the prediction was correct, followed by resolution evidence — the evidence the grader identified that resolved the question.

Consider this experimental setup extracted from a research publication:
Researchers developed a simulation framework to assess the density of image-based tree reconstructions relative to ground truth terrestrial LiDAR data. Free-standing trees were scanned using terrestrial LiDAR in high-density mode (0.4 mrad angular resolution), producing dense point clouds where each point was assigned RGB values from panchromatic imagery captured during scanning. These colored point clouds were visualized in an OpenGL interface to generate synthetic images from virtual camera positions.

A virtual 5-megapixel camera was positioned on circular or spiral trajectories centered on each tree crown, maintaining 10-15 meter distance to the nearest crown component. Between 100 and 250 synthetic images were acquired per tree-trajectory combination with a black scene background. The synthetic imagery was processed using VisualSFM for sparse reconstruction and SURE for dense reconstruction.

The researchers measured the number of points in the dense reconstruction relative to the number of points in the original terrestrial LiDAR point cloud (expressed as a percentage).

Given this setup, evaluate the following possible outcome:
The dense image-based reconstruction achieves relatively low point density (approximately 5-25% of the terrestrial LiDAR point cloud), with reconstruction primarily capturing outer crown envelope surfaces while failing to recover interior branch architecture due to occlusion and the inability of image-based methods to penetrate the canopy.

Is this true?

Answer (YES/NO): NO